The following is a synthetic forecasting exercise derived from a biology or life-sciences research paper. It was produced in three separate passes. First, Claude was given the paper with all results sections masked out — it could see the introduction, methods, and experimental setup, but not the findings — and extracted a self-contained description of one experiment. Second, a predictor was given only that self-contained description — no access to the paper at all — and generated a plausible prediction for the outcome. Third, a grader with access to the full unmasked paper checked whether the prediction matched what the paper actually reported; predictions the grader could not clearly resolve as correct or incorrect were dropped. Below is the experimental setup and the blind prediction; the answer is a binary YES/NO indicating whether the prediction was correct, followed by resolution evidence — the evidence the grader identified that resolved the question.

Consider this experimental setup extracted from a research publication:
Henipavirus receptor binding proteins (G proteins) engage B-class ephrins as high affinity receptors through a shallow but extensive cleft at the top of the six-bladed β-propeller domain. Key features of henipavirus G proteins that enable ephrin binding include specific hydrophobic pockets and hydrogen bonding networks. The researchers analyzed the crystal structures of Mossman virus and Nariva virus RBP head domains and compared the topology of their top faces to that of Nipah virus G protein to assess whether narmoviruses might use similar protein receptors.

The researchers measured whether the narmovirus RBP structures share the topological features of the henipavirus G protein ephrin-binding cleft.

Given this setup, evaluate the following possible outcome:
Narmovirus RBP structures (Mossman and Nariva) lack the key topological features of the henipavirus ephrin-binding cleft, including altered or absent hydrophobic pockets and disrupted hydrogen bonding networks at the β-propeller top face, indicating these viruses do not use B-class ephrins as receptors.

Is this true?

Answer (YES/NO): YES